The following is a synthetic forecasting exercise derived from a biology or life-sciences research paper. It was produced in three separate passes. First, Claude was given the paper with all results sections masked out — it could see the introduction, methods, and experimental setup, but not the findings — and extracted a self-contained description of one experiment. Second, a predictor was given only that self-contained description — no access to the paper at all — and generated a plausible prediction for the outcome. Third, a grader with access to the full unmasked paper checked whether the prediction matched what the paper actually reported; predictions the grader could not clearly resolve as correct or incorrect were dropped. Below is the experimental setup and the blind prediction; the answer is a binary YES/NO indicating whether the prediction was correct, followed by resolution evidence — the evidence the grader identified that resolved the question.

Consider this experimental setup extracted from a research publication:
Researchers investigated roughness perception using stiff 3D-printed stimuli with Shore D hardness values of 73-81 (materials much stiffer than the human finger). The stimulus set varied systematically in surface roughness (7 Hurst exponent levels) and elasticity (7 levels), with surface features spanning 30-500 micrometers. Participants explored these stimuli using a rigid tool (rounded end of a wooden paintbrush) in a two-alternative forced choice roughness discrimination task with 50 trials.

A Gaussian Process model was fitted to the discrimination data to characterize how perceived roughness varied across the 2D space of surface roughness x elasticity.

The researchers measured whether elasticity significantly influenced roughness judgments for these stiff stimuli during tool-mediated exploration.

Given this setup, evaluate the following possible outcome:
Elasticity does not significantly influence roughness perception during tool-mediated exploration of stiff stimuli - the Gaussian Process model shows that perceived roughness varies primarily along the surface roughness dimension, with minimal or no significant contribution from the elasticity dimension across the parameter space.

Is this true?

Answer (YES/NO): NO